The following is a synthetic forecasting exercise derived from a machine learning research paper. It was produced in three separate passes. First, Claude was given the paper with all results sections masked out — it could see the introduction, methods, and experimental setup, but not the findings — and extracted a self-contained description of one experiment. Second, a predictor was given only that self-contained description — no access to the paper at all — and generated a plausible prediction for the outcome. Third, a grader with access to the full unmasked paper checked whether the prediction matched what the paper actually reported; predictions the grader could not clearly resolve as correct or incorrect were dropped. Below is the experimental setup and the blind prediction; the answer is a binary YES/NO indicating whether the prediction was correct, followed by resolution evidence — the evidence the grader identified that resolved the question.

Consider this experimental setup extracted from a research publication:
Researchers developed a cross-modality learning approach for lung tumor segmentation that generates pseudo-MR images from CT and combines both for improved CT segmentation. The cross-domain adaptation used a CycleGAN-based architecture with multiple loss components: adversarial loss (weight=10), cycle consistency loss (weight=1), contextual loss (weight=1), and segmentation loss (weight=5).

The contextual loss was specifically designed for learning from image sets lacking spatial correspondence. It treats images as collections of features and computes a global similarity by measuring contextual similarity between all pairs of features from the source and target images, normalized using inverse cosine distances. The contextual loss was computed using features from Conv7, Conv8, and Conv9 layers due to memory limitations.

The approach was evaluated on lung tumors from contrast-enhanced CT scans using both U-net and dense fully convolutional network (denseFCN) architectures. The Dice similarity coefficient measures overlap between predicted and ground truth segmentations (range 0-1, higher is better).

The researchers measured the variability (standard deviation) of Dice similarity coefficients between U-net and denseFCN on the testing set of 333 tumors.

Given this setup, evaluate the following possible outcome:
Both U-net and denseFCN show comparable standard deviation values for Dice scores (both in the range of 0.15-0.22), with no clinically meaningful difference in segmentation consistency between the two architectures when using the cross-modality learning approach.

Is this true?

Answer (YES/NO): NO